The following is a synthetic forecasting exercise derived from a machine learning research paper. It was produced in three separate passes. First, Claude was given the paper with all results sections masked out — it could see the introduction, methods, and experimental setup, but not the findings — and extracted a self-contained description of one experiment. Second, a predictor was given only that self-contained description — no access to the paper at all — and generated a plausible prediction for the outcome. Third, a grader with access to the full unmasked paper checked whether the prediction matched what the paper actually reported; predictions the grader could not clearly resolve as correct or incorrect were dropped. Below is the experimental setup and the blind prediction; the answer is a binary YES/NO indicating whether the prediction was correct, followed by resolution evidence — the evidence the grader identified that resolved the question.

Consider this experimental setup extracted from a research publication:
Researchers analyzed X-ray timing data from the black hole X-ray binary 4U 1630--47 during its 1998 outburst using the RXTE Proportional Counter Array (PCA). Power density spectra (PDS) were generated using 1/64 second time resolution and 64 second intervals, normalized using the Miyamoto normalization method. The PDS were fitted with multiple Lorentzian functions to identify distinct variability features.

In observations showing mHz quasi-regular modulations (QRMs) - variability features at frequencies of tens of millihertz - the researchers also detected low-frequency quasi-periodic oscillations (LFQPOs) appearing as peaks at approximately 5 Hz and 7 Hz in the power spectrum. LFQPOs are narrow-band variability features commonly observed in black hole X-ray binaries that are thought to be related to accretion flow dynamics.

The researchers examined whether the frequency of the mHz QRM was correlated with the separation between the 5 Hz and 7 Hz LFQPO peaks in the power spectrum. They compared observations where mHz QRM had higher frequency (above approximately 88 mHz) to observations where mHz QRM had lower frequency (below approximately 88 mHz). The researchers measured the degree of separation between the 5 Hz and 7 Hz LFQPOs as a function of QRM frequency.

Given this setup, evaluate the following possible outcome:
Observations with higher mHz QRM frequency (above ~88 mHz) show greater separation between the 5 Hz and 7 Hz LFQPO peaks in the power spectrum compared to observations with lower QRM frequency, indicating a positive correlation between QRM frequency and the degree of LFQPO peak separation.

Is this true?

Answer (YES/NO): NO